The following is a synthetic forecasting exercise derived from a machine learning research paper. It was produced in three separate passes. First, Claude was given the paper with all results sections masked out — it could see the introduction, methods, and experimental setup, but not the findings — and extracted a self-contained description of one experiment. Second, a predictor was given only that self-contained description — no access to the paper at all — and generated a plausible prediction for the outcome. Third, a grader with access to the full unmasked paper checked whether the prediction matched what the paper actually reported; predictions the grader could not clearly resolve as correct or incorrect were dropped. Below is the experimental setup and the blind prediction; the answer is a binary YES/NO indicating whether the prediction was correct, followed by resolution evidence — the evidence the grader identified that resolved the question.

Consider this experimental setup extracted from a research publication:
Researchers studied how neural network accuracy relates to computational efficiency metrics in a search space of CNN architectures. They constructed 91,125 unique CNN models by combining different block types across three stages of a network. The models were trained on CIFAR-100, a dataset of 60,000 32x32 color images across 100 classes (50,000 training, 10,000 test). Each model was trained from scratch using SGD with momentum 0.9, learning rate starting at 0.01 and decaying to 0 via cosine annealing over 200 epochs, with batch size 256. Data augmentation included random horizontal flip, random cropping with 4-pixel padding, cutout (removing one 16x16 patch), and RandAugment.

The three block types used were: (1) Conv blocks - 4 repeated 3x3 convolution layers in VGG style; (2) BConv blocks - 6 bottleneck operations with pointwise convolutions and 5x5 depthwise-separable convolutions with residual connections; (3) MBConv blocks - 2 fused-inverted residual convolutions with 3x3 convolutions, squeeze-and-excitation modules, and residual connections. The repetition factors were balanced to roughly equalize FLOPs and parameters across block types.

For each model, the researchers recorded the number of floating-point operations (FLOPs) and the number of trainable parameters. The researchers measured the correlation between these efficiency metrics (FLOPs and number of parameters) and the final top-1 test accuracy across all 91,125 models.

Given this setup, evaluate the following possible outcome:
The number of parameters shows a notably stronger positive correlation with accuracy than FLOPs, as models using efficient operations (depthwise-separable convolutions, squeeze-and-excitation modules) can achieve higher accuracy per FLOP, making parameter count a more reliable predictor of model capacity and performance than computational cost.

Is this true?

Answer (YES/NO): NO